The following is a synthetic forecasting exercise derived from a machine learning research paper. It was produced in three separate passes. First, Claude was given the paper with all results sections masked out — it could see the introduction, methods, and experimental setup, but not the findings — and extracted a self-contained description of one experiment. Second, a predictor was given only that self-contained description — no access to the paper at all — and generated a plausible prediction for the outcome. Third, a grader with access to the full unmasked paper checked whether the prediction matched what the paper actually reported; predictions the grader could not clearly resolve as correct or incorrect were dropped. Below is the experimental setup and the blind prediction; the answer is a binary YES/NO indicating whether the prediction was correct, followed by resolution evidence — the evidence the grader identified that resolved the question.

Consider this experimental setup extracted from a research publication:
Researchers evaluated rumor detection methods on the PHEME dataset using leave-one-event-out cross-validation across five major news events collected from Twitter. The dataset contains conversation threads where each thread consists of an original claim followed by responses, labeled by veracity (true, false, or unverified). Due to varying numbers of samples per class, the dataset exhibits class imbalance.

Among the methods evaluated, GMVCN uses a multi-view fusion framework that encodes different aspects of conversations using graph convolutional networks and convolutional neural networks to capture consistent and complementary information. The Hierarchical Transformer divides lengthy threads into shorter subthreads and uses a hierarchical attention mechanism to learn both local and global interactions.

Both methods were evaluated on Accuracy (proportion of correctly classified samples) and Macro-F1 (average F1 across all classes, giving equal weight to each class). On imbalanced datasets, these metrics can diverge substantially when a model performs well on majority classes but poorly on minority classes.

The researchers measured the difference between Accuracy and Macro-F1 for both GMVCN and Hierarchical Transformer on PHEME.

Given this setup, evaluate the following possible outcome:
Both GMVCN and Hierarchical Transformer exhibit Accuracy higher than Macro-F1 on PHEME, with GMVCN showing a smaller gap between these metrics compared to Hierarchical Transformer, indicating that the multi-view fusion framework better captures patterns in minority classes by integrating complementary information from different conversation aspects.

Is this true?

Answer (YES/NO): NO